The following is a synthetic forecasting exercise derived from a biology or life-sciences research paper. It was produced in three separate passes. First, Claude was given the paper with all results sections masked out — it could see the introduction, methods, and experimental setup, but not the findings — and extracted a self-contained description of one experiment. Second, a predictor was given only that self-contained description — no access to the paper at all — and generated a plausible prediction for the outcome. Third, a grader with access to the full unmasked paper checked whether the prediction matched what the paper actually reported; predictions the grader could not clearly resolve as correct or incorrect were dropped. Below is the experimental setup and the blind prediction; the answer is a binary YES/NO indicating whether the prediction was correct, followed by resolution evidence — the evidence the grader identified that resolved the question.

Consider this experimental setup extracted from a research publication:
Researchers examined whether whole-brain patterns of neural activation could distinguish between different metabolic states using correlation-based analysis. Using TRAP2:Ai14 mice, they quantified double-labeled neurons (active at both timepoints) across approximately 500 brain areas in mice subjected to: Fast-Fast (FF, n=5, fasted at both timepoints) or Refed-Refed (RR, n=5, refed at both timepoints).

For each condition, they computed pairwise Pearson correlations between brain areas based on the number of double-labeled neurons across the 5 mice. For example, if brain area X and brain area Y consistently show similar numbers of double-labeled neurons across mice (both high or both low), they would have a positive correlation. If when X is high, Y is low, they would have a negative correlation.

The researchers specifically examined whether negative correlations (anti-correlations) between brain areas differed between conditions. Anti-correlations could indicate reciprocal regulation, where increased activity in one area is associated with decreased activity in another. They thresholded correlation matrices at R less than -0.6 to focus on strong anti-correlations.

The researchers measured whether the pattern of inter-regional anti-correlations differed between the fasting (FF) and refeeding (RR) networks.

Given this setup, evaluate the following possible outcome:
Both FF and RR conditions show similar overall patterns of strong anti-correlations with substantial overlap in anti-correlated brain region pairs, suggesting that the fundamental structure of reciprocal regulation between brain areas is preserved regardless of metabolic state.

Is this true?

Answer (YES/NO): NO